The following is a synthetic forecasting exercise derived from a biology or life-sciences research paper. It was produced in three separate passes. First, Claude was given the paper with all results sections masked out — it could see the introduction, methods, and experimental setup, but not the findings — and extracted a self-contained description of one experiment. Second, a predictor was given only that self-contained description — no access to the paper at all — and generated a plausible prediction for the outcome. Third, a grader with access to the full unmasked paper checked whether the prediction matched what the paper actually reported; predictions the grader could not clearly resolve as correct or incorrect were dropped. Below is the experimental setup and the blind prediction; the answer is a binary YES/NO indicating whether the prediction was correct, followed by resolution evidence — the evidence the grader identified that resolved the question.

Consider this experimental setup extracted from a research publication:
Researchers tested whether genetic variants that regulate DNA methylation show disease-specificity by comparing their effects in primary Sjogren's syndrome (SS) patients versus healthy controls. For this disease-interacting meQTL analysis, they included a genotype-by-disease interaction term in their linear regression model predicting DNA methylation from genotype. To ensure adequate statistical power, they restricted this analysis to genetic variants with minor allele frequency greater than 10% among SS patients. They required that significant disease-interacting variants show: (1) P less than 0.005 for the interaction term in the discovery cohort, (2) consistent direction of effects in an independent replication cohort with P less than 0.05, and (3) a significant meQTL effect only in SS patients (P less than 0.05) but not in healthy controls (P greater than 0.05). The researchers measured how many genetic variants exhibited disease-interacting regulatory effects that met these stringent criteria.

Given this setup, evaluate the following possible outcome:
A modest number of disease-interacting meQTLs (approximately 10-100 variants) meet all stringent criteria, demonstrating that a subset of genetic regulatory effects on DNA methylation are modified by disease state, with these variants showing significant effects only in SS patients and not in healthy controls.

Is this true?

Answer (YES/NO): NO